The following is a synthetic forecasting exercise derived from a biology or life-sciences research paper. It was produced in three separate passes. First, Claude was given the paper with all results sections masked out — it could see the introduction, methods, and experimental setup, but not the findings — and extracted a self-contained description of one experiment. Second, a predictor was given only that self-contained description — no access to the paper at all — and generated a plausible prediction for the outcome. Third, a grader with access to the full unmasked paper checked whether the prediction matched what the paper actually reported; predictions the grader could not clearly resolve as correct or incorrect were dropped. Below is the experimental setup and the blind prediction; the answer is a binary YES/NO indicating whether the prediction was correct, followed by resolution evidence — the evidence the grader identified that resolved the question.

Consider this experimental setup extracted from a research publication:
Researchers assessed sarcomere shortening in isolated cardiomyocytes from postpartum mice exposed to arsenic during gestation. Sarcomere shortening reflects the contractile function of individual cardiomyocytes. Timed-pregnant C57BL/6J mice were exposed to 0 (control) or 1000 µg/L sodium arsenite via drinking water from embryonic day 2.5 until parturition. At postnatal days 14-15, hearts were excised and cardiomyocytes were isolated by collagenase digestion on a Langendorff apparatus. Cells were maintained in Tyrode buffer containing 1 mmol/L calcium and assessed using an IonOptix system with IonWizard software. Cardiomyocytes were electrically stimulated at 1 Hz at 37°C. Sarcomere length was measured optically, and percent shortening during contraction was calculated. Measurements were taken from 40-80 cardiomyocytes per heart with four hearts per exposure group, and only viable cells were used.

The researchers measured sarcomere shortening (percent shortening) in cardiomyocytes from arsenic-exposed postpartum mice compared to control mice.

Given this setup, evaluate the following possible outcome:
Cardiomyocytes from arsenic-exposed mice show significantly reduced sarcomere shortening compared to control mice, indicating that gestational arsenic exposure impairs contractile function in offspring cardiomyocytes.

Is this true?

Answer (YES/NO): NO